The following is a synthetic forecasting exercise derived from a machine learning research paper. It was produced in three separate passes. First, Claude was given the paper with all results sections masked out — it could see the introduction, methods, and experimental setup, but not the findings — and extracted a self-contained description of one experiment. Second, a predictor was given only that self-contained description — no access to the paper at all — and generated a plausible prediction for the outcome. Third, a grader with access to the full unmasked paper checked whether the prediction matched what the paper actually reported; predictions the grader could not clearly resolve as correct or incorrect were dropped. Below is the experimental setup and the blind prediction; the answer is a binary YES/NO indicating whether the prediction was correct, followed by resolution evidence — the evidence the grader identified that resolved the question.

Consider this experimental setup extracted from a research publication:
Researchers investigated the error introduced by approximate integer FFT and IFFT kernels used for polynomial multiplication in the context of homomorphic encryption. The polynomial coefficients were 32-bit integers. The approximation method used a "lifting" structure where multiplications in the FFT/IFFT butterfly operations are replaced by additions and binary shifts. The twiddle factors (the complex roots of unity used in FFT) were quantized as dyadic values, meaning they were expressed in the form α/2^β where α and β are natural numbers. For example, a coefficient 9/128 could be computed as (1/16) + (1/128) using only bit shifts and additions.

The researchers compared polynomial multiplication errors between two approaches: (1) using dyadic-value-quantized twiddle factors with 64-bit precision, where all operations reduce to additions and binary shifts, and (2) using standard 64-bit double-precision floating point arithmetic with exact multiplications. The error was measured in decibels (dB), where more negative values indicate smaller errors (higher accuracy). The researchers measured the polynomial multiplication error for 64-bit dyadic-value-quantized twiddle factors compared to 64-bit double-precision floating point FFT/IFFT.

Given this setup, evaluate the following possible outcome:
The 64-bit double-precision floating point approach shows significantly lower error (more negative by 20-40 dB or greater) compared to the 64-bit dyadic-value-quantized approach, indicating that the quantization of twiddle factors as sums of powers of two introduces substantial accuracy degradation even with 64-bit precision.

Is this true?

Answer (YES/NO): NO